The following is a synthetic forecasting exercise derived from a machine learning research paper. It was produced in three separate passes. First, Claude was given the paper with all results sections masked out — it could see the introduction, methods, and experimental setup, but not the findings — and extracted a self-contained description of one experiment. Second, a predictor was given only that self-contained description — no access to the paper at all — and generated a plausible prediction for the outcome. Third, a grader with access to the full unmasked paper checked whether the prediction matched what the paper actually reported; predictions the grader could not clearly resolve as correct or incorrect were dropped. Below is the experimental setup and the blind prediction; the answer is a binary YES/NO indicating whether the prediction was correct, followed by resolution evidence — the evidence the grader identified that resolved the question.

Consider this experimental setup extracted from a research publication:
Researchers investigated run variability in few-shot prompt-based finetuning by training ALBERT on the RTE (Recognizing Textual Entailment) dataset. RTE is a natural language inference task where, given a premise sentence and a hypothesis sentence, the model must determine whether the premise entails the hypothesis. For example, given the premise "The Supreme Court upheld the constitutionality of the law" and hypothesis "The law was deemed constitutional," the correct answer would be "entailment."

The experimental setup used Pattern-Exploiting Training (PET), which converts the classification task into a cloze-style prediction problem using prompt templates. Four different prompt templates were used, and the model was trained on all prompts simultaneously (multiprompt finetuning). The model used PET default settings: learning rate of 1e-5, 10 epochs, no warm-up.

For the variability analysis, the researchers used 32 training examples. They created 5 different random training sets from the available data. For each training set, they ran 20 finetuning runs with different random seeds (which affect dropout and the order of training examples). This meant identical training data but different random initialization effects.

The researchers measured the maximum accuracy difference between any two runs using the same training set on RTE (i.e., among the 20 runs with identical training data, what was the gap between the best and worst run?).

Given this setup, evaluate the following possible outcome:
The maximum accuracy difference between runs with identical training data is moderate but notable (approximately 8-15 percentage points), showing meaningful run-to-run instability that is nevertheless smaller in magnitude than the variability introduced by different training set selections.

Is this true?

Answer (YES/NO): NO